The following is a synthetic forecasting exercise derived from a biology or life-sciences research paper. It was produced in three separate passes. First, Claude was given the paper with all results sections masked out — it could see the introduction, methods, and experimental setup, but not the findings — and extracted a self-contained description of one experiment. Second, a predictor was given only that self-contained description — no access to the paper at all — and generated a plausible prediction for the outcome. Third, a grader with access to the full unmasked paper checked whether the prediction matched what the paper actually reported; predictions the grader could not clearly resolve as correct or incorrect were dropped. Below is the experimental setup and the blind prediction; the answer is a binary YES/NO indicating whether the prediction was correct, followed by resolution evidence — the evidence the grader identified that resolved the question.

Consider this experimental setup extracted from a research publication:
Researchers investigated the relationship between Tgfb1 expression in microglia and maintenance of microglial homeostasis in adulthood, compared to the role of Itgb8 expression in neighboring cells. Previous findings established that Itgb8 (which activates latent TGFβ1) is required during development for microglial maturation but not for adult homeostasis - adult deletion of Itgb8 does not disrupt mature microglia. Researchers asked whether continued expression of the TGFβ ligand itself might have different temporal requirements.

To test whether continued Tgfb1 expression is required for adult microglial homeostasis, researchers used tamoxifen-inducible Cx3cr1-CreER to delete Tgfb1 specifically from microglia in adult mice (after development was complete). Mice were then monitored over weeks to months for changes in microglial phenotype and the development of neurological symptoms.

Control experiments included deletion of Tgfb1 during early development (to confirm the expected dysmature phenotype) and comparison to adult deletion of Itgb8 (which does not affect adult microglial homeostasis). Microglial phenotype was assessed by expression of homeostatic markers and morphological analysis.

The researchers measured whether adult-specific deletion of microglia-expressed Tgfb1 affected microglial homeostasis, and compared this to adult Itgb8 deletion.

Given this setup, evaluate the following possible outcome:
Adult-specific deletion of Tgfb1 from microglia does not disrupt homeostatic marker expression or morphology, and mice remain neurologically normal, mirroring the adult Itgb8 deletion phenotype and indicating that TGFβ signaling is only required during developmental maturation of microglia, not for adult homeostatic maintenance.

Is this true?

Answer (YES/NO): NO